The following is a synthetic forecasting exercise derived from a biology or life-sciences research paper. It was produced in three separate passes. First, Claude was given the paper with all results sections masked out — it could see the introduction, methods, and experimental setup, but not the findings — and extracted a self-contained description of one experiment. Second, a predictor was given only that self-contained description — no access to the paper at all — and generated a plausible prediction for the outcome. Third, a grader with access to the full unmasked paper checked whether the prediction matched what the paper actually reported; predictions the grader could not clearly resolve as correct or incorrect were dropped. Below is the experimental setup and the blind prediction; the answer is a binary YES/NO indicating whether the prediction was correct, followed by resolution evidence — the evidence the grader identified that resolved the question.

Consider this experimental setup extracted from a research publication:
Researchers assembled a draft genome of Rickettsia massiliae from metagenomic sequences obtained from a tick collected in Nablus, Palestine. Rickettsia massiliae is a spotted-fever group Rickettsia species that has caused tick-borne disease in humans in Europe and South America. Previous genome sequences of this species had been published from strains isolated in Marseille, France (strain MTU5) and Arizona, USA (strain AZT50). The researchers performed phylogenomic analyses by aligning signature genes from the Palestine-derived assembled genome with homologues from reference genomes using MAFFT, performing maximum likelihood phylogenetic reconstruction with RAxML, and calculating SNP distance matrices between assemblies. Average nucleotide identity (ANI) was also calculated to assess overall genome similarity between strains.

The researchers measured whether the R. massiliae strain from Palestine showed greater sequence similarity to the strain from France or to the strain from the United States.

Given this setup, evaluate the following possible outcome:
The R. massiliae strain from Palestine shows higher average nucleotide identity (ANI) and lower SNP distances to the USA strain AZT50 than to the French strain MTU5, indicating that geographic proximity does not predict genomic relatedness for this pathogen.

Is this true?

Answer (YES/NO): NO